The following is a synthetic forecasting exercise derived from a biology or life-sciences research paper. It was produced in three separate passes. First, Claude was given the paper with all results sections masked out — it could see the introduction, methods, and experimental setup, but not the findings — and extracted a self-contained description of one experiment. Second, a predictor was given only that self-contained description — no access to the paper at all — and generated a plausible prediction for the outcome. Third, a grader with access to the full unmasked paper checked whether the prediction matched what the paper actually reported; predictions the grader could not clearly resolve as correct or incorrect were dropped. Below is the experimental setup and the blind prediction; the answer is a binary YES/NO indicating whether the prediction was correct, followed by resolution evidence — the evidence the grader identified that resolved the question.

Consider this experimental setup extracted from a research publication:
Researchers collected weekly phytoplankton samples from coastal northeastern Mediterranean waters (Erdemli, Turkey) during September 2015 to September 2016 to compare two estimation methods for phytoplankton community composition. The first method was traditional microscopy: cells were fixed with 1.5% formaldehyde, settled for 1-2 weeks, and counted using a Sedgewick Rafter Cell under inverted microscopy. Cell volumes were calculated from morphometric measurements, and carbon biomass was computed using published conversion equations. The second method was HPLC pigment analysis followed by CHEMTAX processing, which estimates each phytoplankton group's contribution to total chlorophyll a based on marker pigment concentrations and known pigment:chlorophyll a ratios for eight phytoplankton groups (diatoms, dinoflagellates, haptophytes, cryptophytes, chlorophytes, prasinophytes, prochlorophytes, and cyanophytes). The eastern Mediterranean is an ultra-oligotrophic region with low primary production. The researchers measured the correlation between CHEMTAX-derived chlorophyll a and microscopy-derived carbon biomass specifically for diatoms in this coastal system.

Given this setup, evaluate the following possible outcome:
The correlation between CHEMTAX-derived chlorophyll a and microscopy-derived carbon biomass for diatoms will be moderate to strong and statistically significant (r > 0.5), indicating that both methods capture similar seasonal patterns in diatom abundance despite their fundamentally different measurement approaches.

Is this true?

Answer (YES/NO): NO